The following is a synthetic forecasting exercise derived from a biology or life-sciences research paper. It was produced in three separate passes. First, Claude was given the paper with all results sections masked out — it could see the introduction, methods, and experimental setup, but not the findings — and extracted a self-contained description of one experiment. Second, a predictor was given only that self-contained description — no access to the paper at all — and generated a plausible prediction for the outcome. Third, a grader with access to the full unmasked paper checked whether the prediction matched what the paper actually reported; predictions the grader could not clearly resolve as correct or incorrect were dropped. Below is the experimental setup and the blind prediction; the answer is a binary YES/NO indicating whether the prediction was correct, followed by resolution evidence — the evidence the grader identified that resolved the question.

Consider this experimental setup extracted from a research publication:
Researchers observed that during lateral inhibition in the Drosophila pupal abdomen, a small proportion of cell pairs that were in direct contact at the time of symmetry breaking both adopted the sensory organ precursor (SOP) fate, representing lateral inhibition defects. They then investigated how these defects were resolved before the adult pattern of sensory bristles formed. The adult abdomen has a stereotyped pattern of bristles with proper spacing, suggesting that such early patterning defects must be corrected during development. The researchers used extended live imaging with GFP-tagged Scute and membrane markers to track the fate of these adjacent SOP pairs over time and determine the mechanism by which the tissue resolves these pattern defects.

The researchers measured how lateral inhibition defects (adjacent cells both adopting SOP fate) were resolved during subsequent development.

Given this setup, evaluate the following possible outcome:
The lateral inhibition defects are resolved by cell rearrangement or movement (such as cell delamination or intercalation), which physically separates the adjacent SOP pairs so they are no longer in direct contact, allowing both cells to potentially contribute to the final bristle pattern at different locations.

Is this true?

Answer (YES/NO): YES